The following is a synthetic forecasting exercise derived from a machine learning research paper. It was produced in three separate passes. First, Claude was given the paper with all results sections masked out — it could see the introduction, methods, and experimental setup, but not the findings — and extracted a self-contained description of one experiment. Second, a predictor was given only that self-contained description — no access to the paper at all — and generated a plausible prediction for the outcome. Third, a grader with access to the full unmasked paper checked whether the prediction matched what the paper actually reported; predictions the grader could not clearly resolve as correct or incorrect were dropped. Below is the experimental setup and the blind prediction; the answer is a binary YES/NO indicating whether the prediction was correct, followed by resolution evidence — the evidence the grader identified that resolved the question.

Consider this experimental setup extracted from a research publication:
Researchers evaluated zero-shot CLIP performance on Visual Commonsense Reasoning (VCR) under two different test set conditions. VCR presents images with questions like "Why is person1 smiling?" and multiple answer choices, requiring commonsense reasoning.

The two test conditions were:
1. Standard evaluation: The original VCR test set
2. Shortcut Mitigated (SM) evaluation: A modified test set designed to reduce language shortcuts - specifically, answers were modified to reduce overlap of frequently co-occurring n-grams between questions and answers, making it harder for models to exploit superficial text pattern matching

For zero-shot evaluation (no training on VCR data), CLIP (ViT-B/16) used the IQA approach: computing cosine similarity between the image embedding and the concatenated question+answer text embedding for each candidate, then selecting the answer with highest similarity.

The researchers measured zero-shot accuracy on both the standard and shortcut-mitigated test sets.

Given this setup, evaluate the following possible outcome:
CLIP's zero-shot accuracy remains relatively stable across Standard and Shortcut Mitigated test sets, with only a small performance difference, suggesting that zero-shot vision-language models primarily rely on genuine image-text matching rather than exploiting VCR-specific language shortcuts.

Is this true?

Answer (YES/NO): NO